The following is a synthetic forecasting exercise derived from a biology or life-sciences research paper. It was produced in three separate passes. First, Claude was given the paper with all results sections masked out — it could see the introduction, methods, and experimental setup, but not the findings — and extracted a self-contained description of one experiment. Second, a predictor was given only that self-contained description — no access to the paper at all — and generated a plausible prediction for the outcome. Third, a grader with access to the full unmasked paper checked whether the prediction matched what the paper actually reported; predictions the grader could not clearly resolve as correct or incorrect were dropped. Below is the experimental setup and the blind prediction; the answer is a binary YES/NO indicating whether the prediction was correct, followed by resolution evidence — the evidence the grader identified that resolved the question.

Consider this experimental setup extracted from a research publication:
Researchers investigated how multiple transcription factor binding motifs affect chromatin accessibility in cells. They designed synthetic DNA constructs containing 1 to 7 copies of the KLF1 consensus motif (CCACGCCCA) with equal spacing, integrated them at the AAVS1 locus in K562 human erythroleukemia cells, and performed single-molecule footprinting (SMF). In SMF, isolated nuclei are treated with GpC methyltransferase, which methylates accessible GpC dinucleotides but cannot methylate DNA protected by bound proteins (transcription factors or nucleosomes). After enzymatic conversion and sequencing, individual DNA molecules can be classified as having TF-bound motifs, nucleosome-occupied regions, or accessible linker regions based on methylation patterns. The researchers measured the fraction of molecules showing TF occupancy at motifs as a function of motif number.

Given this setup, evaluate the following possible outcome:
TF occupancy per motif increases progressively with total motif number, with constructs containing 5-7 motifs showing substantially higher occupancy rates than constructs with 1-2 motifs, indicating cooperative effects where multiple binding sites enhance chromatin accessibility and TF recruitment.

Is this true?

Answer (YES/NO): YES